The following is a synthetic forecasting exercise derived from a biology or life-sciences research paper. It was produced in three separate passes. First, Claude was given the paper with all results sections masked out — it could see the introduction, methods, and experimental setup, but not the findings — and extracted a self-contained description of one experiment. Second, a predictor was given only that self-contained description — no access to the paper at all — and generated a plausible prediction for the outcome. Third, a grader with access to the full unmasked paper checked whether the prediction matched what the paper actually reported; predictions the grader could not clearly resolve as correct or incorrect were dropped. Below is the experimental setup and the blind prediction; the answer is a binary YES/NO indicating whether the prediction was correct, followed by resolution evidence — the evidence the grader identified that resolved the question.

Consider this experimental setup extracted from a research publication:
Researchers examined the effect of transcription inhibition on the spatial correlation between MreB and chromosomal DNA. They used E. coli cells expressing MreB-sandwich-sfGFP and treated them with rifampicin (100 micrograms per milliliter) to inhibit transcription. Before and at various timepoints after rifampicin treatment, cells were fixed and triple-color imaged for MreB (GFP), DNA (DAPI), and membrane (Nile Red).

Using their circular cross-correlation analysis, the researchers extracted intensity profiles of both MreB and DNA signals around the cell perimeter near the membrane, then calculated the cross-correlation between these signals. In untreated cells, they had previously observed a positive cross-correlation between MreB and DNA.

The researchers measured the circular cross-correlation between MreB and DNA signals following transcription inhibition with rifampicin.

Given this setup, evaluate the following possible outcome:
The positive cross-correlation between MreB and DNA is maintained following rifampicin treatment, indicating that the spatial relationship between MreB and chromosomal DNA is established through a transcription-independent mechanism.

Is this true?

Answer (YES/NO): NO